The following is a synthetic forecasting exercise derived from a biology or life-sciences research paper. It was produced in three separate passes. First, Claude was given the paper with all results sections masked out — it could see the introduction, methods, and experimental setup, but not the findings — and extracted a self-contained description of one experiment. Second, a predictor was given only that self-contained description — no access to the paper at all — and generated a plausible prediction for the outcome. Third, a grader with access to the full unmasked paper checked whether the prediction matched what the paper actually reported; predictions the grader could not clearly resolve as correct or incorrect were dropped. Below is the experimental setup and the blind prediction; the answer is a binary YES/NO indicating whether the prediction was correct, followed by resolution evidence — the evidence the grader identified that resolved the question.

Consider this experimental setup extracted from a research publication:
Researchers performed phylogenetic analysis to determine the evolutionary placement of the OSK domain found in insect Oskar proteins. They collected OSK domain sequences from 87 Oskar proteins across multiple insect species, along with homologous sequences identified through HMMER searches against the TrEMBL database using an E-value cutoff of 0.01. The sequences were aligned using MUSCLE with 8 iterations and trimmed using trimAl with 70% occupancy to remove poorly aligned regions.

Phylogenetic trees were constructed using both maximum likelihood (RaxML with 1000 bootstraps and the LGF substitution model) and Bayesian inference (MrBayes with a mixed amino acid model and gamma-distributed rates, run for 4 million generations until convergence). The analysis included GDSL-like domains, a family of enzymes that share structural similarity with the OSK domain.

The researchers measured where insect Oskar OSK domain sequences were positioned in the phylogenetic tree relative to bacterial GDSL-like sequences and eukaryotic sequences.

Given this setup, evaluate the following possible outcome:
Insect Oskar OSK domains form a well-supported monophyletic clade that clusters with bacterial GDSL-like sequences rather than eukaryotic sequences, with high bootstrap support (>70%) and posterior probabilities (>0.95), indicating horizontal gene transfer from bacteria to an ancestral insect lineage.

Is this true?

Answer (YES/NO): YES